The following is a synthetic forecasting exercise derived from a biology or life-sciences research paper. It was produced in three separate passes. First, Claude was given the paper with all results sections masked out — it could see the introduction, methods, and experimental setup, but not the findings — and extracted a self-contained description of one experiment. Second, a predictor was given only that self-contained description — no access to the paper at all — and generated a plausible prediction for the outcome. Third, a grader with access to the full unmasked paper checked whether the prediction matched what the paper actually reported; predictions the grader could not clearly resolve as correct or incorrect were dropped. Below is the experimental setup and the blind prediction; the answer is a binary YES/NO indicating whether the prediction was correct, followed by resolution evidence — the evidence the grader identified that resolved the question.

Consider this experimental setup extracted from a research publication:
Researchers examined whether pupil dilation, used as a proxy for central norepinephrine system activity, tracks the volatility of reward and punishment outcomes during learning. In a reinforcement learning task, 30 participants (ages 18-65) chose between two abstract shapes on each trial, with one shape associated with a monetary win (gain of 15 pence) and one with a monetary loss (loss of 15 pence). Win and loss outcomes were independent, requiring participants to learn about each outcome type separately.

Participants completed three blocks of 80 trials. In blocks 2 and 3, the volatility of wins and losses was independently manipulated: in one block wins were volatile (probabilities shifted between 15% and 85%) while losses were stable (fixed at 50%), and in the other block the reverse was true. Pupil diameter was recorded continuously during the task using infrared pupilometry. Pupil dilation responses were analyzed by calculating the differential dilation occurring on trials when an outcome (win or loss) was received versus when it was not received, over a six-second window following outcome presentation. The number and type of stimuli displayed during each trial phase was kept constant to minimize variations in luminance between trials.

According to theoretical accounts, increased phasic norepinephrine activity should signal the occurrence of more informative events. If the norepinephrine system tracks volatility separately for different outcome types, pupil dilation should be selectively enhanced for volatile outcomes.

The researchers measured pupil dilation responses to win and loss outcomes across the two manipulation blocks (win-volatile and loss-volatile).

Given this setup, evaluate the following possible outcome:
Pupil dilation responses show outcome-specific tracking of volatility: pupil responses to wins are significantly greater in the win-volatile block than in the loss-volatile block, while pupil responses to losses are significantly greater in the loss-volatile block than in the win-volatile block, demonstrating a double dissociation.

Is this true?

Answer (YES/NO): NO